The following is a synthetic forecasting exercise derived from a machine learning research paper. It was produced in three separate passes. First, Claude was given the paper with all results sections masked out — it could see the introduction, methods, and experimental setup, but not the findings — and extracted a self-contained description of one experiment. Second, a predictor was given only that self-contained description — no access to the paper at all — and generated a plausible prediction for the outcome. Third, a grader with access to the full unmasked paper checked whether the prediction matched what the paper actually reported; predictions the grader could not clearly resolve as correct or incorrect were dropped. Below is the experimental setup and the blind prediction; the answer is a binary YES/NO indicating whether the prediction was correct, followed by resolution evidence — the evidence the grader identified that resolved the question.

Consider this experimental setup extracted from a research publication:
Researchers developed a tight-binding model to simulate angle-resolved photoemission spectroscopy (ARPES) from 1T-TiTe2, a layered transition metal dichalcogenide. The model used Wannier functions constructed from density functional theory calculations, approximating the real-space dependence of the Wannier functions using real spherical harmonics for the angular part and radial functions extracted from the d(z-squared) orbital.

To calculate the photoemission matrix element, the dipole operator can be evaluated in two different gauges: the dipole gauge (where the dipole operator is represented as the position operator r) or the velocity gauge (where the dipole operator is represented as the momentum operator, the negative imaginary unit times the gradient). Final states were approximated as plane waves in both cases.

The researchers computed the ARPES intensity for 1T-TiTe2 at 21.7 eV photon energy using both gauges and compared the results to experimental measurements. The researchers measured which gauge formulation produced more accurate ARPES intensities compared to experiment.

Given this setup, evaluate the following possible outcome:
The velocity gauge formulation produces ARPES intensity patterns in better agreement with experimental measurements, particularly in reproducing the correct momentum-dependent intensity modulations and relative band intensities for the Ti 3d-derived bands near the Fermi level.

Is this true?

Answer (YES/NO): NO